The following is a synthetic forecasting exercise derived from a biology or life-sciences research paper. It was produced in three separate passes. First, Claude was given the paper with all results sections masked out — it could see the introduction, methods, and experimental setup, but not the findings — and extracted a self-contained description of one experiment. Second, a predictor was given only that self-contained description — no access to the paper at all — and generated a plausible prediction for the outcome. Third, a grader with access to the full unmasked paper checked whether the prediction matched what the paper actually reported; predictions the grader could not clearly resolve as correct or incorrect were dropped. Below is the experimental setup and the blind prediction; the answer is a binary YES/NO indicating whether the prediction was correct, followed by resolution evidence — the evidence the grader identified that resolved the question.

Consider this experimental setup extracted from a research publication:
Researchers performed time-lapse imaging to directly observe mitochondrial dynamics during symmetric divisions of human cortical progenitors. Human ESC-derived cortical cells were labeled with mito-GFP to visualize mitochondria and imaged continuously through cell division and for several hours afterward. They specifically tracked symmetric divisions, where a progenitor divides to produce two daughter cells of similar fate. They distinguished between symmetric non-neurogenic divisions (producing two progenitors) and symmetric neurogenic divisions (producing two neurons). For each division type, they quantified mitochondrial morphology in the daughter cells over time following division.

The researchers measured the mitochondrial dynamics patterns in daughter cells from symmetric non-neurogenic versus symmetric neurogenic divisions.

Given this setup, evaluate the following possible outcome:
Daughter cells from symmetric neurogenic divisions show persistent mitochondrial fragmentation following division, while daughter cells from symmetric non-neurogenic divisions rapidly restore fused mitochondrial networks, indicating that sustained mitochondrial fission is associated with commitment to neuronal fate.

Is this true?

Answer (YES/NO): YES